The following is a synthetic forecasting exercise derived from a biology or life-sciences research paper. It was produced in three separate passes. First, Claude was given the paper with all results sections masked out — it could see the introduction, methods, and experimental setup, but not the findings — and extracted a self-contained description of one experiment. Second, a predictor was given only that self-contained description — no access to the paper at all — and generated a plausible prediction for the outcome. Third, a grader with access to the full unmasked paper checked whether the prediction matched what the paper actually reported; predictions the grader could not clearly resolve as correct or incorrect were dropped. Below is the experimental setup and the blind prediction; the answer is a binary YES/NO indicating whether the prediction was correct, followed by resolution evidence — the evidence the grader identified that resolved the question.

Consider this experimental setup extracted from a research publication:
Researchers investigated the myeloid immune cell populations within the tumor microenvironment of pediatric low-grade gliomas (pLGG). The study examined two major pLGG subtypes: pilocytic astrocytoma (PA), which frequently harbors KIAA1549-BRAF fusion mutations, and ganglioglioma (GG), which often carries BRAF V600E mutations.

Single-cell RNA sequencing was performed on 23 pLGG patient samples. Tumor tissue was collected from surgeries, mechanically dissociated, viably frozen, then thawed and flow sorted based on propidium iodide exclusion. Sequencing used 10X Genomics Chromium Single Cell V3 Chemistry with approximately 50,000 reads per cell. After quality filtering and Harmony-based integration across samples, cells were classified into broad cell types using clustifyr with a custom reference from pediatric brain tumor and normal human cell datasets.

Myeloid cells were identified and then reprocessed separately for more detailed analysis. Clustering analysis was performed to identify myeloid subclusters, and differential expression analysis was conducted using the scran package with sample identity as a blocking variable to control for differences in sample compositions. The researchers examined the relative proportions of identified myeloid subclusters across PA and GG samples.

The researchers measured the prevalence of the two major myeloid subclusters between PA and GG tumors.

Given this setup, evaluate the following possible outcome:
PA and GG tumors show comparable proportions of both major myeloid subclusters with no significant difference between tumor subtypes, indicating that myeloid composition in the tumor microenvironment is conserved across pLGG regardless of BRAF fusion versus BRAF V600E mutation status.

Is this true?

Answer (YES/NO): NO